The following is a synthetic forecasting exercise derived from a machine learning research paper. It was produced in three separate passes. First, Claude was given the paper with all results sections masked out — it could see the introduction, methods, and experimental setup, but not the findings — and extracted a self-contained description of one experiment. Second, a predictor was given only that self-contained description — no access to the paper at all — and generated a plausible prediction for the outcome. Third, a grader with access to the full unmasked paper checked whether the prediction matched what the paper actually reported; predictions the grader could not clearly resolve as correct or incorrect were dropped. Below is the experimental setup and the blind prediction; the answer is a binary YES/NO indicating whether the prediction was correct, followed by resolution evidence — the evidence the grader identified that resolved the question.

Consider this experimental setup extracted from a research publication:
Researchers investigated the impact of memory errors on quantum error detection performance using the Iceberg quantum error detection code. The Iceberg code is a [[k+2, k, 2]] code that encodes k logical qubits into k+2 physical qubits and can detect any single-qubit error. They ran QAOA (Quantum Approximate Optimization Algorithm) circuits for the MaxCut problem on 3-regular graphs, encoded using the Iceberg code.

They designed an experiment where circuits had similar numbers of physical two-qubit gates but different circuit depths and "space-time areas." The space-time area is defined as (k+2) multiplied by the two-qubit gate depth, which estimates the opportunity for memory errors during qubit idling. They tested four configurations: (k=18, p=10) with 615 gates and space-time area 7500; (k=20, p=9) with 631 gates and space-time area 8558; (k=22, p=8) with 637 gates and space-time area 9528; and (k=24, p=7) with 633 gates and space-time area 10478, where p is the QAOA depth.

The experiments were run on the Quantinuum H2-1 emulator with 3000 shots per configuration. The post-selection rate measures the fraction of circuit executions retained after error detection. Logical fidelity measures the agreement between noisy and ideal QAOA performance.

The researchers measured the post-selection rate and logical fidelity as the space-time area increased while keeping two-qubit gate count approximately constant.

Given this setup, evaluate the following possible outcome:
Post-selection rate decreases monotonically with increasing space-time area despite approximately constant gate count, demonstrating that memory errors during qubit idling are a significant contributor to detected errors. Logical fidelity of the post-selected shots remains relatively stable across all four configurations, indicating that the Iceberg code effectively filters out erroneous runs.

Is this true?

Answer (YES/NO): NO